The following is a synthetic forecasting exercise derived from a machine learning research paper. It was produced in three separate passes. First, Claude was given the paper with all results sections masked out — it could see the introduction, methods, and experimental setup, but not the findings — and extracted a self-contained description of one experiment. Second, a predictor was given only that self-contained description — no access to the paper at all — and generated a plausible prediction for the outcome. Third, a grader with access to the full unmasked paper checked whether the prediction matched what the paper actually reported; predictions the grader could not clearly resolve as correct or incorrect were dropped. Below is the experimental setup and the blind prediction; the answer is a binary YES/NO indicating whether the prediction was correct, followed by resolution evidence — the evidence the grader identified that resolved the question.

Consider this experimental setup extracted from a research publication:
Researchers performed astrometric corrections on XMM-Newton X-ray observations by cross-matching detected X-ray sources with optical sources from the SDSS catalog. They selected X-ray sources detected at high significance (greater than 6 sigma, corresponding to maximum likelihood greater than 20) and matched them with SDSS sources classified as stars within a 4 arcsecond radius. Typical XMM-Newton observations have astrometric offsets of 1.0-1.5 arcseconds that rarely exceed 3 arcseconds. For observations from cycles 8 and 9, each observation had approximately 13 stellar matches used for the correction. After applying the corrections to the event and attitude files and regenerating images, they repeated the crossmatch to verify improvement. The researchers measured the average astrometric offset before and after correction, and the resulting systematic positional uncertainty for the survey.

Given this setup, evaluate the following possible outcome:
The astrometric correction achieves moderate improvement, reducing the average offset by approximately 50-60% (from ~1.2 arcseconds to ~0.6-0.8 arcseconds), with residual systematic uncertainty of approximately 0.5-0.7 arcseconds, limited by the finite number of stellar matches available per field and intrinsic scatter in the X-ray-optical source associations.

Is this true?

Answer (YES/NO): NO